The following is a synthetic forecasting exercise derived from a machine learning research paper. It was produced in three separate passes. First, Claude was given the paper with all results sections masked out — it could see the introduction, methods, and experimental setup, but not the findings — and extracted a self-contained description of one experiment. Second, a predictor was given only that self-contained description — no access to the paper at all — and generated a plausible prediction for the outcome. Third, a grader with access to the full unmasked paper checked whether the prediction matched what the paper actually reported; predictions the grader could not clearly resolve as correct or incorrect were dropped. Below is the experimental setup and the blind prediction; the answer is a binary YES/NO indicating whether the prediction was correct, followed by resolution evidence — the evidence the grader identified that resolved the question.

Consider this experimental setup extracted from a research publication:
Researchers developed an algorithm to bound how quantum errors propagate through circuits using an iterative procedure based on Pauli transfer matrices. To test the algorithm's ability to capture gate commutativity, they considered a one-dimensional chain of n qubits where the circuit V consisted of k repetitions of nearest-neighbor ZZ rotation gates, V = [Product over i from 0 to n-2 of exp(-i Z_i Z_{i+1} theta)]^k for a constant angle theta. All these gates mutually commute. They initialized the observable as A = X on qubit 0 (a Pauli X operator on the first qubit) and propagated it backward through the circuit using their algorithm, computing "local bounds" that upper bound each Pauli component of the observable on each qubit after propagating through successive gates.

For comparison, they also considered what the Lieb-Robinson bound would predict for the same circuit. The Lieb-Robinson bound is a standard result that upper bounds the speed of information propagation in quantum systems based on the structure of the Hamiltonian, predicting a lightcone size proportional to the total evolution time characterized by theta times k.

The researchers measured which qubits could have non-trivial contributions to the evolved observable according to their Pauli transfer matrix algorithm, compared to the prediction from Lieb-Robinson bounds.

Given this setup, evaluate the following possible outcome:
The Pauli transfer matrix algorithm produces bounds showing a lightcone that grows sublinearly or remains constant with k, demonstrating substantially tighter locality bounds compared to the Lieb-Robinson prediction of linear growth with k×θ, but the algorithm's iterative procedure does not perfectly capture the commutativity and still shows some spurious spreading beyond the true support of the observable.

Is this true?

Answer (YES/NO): NO